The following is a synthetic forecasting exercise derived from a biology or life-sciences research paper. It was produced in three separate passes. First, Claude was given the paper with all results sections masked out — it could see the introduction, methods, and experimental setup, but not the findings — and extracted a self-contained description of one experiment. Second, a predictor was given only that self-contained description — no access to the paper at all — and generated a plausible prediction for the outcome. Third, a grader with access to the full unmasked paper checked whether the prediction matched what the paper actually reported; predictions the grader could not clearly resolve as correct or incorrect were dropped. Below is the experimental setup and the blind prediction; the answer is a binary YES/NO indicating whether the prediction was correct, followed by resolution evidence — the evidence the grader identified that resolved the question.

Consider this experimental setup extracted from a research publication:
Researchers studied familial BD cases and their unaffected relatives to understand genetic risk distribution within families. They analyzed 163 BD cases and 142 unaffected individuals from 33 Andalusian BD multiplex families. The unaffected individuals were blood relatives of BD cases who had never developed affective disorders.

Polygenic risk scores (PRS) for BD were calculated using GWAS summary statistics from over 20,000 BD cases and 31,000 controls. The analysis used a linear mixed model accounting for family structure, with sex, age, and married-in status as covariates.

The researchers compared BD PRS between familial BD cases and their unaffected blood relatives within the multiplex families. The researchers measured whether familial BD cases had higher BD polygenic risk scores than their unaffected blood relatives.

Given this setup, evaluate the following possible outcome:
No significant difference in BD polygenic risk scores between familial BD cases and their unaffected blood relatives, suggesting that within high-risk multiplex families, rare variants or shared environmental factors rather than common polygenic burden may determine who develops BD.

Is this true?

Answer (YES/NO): NO